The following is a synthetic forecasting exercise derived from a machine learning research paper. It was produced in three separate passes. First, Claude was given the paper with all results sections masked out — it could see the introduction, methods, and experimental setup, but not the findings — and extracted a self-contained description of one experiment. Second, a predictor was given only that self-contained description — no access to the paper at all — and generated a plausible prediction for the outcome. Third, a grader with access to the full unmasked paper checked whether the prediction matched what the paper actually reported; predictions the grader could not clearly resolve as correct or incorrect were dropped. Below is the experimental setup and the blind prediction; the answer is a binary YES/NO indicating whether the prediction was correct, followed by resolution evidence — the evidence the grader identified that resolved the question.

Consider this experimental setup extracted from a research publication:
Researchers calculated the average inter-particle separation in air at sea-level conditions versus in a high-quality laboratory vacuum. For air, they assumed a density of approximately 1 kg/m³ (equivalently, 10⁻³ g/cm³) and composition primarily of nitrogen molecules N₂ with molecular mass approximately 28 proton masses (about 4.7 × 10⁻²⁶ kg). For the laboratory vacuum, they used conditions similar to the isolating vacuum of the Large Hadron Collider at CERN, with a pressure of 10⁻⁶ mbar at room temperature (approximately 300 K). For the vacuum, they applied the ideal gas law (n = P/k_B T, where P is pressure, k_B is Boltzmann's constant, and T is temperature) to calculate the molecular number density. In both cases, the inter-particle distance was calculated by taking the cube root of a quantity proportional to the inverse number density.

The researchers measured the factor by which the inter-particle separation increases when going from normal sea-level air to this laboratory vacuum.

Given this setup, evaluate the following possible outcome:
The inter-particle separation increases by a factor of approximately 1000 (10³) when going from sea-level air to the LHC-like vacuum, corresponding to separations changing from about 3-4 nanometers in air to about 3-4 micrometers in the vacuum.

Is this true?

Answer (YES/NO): NO